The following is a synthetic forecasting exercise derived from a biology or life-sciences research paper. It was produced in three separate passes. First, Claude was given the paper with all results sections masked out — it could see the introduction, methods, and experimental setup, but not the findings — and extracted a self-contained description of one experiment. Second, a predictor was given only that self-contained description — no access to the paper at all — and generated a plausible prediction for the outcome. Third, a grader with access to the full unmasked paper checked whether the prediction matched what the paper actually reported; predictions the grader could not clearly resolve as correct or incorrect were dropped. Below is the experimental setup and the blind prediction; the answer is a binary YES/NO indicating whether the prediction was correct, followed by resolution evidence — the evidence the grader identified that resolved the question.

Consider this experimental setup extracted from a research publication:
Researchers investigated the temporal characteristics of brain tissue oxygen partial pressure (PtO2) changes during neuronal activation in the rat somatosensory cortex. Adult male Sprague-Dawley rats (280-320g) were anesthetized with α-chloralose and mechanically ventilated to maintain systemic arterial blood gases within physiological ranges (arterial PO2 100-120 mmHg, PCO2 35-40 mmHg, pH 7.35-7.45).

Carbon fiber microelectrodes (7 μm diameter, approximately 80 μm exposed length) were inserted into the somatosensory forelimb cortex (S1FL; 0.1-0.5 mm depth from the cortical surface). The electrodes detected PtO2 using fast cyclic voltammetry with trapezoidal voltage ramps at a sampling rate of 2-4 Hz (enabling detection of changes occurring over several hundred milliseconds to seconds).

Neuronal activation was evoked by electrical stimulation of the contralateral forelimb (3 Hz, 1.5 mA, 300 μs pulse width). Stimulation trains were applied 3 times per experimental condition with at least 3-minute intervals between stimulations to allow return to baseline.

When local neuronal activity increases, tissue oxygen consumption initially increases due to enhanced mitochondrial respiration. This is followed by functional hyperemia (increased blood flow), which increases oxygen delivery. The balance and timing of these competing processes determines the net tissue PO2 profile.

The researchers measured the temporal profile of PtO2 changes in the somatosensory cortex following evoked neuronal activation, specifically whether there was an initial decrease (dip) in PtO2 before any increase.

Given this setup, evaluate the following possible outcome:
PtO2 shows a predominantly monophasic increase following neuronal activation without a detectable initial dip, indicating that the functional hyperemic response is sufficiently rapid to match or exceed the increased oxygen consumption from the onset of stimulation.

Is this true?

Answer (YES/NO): NO